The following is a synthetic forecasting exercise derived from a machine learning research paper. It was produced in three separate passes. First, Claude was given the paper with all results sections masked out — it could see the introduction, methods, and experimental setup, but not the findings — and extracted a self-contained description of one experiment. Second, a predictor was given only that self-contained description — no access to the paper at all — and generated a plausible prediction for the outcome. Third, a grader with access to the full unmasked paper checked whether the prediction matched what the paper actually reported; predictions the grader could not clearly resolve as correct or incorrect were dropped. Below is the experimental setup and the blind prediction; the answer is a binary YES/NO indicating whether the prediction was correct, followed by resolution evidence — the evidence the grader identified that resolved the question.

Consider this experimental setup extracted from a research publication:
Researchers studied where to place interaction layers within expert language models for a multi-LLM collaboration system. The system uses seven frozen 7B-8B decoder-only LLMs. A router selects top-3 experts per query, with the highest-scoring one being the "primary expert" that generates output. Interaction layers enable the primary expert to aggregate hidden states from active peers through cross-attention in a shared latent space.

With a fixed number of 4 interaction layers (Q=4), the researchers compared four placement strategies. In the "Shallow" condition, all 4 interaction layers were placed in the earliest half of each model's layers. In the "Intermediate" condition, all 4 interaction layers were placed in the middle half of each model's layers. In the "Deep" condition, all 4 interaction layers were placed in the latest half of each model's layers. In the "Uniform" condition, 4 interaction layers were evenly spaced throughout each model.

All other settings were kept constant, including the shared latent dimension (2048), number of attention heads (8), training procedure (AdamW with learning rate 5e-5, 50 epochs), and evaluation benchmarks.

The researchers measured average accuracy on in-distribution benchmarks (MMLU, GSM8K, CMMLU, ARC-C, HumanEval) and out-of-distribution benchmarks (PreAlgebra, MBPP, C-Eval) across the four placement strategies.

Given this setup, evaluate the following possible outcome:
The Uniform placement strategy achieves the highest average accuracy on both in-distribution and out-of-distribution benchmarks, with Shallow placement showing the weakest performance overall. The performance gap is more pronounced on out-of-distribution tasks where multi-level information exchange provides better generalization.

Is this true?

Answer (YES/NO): NO